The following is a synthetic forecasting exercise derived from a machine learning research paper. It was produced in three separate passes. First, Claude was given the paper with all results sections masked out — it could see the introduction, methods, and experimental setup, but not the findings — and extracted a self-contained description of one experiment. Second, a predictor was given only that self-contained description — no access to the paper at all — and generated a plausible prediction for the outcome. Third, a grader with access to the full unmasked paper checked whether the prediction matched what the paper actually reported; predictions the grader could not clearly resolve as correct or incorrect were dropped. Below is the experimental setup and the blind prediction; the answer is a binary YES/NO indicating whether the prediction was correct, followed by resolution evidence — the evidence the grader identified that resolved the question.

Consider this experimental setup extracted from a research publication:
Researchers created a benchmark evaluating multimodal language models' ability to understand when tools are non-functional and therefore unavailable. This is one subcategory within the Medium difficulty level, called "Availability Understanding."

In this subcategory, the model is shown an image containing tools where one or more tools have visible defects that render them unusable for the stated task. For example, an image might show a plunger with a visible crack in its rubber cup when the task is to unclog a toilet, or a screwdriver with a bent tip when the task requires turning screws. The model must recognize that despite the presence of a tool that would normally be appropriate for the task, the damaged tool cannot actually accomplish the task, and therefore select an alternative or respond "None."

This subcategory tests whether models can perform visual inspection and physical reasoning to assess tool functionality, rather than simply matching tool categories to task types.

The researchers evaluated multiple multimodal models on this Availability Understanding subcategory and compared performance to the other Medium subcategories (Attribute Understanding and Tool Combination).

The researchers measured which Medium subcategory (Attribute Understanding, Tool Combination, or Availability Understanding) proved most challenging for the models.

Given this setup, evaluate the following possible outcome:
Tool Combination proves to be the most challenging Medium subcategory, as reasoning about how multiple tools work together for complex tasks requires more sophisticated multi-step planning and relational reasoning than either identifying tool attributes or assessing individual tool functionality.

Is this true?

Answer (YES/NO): NO